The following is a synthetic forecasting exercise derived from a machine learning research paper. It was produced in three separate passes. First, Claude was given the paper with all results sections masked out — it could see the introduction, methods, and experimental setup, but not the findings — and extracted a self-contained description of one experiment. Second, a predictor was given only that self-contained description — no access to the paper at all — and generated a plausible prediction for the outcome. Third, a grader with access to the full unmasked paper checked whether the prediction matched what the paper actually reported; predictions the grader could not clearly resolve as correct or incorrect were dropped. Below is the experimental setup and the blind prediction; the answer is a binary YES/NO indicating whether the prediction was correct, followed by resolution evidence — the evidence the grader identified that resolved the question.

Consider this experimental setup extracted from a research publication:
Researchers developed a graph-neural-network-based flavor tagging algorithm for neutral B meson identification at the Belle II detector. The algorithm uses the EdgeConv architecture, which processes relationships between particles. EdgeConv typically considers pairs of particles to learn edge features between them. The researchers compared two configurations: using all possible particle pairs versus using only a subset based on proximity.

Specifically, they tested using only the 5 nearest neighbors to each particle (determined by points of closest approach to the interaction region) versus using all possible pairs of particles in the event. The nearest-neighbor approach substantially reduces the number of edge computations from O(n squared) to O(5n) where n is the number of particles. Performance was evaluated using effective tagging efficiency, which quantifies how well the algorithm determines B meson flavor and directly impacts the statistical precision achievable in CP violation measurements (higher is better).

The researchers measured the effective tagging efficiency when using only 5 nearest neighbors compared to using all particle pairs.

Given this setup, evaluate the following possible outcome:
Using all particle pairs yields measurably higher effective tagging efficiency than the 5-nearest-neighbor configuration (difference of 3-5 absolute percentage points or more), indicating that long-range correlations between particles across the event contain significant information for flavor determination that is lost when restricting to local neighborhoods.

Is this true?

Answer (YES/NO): NO